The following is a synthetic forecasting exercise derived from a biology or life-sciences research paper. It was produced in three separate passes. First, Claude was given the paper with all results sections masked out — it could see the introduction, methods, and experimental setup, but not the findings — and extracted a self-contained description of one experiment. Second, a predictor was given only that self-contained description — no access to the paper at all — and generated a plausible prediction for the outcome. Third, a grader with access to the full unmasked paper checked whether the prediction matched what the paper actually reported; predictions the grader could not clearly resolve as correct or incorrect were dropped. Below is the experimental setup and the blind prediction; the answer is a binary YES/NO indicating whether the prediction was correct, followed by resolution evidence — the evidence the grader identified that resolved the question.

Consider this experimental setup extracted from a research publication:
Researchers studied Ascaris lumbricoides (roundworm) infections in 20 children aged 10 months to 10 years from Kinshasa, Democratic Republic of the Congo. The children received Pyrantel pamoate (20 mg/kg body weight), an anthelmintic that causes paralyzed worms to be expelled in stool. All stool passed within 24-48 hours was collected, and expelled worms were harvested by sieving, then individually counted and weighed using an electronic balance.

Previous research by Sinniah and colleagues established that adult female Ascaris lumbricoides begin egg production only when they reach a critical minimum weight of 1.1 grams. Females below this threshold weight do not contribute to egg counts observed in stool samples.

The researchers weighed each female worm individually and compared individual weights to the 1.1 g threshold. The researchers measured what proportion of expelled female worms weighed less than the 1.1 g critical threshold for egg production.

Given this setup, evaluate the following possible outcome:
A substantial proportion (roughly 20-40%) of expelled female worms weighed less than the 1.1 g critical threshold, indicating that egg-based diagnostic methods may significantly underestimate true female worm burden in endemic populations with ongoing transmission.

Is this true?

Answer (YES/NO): NO